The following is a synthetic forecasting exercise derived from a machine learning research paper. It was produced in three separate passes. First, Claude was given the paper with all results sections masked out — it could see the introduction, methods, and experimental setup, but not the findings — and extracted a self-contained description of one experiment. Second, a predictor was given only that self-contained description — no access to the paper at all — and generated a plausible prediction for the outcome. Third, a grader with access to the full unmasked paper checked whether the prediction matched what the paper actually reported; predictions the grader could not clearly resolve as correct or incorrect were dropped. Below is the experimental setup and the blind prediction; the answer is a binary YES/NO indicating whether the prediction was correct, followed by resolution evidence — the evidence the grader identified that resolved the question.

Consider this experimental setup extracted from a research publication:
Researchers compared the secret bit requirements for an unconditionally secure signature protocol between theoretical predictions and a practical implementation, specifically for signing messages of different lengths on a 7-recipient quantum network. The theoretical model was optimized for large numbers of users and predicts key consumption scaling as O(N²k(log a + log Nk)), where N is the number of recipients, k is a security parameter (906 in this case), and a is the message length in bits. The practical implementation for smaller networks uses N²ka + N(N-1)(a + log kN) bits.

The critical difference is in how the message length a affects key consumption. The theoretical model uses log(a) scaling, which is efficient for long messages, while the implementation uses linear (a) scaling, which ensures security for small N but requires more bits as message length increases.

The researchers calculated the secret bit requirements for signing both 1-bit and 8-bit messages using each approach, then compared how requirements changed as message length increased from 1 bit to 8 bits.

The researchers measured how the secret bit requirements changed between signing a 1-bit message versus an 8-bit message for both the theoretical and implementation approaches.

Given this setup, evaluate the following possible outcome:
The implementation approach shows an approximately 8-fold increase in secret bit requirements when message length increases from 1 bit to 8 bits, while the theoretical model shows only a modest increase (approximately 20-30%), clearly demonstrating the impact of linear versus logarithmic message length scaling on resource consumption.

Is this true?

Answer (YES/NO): NO